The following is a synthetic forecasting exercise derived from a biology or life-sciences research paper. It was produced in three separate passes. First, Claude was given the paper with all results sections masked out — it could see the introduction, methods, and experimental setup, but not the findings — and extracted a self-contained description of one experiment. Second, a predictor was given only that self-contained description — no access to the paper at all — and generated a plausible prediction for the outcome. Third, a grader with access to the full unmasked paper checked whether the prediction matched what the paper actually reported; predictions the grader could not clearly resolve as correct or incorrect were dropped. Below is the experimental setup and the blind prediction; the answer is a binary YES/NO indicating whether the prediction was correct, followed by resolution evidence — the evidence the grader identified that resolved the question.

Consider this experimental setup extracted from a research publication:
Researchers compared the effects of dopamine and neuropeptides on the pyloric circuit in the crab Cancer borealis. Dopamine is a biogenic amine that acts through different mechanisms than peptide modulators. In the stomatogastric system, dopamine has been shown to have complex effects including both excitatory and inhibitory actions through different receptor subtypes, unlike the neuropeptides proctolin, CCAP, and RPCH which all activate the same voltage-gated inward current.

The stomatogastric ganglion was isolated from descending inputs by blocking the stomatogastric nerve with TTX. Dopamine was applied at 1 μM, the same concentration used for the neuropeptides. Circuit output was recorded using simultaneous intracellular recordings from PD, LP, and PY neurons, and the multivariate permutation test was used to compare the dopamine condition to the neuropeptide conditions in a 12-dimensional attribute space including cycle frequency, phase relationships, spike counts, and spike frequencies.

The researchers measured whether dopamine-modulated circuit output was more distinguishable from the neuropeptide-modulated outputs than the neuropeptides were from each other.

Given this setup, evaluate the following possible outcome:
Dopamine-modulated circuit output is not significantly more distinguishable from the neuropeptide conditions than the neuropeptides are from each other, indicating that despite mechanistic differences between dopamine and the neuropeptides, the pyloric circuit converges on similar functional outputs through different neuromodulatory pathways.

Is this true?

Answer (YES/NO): NO